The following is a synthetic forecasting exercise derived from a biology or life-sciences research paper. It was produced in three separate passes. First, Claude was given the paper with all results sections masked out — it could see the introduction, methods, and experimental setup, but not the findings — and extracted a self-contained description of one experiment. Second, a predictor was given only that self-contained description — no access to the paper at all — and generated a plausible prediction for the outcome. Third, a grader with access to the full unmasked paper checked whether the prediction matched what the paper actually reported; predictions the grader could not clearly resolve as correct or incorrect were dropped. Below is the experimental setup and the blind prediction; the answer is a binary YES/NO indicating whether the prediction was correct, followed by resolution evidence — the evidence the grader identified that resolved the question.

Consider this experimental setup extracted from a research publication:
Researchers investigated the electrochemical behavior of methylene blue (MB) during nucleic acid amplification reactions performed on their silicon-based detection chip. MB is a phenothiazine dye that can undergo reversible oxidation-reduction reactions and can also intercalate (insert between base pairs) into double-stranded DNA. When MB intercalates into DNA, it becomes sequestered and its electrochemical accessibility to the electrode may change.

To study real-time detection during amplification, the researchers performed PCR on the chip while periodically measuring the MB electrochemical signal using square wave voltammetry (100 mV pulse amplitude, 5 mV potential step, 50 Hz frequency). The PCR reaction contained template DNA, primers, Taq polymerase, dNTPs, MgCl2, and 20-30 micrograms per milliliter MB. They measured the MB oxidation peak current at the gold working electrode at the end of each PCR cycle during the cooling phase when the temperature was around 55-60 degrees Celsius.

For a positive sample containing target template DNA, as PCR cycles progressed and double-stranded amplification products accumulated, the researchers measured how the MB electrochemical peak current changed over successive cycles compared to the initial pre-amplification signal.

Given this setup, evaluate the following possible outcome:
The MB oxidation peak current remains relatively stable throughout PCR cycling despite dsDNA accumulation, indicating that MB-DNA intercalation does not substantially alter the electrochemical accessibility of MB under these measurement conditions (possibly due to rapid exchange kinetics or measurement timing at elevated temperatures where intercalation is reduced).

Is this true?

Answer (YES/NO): NO